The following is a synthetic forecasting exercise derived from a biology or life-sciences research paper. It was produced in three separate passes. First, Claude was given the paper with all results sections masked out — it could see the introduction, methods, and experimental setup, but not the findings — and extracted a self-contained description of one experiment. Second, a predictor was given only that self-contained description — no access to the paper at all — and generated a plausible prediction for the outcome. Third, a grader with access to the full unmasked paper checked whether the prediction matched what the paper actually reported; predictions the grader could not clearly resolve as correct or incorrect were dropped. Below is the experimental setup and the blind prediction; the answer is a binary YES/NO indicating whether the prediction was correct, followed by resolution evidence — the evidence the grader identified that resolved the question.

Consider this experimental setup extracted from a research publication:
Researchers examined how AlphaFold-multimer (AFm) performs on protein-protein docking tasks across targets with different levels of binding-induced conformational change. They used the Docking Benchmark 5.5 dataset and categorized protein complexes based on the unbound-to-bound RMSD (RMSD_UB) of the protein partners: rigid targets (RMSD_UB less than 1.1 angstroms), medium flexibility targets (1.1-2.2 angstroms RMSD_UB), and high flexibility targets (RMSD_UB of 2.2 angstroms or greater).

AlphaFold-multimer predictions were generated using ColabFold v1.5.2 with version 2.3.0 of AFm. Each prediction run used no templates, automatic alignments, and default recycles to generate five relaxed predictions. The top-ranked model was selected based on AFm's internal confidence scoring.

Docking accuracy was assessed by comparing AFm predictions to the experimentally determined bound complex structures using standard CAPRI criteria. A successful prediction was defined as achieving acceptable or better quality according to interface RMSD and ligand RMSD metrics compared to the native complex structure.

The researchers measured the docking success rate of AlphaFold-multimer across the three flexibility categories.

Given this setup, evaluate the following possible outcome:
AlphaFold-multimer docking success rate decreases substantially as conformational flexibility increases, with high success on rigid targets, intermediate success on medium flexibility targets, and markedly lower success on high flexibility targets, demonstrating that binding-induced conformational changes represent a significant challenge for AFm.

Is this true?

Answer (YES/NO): YES